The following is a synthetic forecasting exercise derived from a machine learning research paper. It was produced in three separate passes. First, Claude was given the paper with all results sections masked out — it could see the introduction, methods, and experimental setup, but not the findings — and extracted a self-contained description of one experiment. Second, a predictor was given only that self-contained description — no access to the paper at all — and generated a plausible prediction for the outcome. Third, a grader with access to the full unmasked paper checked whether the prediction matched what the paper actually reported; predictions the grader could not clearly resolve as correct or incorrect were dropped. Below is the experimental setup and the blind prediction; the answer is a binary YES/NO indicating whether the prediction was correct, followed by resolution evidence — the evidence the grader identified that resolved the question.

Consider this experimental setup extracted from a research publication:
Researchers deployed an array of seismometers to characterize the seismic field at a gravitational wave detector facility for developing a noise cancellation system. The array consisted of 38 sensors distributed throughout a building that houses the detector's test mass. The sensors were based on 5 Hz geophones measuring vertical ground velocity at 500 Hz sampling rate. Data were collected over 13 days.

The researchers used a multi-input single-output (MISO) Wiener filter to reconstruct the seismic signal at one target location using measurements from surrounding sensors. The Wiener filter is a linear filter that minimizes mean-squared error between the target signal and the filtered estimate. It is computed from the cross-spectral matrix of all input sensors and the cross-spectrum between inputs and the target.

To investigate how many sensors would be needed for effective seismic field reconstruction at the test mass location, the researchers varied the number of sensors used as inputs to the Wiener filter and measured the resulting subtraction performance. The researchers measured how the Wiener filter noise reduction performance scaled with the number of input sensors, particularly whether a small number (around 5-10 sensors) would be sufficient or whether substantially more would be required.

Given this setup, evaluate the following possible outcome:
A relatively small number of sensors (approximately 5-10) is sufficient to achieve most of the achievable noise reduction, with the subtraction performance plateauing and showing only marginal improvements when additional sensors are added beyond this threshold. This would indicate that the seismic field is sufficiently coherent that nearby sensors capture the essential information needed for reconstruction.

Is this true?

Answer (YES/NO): NO